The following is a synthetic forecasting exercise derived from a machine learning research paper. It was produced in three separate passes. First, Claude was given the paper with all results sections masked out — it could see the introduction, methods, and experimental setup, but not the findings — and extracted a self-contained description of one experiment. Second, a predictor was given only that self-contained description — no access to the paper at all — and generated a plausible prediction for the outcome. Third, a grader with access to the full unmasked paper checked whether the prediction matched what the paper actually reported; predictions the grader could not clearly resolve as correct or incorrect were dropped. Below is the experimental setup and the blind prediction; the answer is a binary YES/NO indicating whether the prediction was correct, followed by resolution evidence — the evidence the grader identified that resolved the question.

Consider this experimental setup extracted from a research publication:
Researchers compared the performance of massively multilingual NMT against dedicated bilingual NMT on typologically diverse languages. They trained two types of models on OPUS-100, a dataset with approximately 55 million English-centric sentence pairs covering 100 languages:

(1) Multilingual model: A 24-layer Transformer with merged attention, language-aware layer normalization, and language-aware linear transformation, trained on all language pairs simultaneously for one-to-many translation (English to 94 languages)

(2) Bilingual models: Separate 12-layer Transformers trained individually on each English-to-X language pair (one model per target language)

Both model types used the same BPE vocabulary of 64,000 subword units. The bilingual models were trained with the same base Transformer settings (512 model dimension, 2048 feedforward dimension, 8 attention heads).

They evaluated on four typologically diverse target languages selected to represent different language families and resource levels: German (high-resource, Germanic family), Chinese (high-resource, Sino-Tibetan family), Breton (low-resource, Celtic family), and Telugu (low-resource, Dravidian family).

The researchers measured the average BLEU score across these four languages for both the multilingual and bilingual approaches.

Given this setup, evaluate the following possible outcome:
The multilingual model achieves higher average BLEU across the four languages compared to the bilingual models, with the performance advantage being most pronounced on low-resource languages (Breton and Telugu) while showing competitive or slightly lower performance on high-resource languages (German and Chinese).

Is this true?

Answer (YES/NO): NO